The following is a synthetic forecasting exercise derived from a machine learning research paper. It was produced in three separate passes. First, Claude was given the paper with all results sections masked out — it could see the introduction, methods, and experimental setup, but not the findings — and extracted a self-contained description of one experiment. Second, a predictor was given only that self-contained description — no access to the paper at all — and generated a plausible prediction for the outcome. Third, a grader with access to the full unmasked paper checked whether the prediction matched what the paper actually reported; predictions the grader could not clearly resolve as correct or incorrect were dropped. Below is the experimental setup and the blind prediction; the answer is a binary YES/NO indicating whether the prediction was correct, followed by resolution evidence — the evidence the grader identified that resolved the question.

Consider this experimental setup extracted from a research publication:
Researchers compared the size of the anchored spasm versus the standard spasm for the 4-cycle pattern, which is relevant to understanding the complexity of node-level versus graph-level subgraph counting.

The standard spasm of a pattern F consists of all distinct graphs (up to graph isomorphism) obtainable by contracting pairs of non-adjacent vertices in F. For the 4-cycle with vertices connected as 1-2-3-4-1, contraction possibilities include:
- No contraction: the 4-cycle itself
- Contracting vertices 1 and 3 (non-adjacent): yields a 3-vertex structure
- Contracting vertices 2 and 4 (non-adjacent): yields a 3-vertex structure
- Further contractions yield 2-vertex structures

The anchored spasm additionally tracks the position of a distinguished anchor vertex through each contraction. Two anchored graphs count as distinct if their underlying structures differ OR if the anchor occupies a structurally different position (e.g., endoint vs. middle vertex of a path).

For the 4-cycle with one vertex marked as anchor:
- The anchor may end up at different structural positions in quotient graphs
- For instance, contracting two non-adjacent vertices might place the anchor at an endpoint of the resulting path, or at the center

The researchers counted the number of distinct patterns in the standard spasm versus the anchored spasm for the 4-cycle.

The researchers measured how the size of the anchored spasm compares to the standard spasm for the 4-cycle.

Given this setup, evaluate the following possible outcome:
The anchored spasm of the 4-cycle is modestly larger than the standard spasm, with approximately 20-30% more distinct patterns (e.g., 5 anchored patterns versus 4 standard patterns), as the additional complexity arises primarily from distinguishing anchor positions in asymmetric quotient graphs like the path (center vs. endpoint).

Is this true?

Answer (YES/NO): NO